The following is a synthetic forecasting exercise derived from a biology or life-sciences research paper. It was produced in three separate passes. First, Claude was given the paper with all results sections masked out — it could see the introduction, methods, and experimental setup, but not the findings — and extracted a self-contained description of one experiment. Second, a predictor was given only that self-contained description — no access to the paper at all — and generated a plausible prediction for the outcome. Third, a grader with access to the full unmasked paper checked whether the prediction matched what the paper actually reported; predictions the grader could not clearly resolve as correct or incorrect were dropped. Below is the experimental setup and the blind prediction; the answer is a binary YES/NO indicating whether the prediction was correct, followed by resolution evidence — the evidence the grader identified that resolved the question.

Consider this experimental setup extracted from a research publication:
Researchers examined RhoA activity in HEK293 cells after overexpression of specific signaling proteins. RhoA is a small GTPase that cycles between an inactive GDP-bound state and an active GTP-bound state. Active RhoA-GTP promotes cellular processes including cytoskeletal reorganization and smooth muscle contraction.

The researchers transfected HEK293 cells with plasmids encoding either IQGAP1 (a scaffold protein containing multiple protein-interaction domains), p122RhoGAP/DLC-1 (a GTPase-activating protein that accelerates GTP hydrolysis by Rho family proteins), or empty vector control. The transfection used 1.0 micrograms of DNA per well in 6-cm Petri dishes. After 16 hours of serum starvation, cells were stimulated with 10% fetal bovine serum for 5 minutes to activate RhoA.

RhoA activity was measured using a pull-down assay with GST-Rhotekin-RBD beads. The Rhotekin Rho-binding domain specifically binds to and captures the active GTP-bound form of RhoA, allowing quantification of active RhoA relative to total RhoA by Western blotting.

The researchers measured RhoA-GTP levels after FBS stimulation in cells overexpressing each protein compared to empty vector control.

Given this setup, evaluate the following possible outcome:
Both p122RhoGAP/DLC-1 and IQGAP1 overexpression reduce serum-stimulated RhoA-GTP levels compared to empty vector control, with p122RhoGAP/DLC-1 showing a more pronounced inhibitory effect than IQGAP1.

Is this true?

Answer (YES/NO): NO